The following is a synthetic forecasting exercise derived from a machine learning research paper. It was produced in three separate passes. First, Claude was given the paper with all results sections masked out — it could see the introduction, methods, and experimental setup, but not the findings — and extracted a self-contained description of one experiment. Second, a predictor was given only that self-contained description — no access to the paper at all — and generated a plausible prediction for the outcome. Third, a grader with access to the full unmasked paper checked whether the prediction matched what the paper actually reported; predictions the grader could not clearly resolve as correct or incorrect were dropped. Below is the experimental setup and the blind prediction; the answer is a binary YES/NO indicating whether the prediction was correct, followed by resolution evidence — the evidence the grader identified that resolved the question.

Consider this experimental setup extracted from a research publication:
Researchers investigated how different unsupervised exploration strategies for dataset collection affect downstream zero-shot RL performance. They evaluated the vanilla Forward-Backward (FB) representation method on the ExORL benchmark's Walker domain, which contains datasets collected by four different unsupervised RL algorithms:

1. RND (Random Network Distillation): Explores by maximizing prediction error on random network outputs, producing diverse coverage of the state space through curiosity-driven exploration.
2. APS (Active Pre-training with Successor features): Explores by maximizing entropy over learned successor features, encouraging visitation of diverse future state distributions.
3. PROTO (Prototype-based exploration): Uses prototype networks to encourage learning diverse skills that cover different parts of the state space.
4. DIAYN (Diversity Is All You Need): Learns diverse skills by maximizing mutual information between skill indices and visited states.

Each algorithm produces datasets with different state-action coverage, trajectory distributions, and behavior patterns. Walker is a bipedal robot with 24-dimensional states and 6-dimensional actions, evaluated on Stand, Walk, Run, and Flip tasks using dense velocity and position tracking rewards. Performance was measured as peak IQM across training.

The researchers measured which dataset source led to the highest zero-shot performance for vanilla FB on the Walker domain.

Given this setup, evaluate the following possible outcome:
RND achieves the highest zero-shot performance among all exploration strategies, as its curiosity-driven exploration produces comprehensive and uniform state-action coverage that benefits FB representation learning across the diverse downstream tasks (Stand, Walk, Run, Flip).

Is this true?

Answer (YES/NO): YES